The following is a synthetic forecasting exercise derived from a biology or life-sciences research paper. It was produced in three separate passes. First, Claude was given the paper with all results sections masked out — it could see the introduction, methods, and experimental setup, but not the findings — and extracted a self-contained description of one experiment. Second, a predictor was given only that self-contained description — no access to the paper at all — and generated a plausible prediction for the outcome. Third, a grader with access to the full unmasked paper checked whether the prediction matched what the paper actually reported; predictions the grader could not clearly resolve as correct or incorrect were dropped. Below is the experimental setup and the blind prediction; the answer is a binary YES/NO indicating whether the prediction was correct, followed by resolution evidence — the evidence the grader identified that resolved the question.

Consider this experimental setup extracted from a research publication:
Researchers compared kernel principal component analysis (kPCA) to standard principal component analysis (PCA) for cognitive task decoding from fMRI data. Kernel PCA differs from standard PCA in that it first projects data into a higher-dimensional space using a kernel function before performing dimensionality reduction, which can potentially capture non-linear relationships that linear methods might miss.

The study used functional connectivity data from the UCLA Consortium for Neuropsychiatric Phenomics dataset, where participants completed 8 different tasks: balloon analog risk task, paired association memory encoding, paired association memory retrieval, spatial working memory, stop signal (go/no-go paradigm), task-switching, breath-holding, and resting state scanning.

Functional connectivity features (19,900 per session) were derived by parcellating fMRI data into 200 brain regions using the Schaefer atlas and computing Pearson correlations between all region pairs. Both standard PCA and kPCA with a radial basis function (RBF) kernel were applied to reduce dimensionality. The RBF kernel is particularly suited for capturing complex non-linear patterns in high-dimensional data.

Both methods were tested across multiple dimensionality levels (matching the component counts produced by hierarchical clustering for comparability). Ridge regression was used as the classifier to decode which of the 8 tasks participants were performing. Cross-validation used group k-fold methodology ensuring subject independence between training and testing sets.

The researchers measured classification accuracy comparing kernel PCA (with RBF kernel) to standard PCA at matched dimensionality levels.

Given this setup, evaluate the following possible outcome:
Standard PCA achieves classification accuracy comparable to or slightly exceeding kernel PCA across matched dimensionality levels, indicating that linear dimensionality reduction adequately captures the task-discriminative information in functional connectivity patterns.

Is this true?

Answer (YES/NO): YES